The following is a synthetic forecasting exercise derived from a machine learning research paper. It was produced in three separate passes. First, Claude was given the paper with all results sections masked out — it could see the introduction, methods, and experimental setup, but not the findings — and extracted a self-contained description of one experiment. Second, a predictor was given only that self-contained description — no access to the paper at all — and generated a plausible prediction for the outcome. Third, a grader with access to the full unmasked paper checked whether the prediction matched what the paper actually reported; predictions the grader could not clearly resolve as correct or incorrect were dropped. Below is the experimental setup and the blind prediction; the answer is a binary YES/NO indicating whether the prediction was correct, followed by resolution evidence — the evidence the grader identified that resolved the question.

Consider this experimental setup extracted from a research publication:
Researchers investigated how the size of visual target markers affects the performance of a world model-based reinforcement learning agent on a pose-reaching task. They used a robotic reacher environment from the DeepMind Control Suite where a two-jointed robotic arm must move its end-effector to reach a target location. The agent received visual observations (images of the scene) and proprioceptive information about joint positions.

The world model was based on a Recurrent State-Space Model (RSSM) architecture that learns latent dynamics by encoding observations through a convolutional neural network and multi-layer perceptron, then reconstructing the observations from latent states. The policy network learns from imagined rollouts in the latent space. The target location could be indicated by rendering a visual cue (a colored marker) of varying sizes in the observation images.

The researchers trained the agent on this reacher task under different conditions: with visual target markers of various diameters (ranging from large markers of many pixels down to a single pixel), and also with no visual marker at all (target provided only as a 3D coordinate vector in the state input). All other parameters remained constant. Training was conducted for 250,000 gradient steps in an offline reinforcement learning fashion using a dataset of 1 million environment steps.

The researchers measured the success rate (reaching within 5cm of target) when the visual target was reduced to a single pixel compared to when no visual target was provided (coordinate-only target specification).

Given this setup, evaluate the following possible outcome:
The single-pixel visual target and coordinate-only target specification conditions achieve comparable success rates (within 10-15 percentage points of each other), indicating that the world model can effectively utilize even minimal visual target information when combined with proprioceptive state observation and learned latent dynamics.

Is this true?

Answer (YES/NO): NO